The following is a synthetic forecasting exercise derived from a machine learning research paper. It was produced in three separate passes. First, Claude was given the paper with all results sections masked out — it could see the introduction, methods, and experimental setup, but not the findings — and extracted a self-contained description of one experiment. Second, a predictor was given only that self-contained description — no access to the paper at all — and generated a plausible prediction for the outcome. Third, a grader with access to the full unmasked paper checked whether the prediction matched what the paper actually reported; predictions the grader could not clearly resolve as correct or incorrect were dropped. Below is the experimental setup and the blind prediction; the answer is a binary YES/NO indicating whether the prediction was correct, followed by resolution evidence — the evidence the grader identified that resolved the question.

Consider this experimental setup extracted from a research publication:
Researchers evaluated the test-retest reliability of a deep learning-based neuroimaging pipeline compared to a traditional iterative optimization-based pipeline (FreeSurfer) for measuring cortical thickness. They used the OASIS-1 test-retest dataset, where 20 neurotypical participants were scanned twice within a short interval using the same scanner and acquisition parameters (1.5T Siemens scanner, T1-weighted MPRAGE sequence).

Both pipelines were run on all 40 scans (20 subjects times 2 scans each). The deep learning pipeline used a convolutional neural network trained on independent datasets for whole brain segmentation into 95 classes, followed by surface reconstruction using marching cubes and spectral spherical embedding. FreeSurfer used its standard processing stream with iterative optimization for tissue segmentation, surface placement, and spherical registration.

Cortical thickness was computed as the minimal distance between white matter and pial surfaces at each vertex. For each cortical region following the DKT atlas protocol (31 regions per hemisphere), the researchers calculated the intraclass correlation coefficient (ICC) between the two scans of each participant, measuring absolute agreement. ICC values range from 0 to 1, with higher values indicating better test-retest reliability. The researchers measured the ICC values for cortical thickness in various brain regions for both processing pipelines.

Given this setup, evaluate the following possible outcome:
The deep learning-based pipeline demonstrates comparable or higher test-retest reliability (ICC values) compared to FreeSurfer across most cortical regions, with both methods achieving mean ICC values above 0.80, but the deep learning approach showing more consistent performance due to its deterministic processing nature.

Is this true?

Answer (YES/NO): YES